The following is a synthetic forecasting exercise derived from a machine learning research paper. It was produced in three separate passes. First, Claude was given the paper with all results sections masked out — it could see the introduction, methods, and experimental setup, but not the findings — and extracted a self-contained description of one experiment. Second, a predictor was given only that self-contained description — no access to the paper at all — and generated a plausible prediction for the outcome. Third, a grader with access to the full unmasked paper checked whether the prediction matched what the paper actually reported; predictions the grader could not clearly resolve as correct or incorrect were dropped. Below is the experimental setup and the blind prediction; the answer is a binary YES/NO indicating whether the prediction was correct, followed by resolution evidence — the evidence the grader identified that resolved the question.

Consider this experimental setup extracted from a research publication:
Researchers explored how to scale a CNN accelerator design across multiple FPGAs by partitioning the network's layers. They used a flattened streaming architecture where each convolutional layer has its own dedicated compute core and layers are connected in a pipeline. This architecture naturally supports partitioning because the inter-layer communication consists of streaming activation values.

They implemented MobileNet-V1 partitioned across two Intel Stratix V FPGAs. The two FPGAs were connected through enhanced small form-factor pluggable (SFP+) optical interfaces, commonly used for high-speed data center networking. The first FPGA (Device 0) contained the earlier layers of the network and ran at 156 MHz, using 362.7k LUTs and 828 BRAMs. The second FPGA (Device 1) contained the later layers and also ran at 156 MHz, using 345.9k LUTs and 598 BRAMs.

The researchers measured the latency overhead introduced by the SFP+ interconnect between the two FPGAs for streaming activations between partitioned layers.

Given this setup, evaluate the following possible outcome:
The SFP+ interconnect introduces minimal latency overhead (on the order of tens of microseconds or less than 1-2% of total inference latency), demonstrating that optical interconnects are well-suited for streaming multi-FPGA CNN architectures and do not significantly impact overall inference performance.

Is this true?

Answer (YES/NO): YES